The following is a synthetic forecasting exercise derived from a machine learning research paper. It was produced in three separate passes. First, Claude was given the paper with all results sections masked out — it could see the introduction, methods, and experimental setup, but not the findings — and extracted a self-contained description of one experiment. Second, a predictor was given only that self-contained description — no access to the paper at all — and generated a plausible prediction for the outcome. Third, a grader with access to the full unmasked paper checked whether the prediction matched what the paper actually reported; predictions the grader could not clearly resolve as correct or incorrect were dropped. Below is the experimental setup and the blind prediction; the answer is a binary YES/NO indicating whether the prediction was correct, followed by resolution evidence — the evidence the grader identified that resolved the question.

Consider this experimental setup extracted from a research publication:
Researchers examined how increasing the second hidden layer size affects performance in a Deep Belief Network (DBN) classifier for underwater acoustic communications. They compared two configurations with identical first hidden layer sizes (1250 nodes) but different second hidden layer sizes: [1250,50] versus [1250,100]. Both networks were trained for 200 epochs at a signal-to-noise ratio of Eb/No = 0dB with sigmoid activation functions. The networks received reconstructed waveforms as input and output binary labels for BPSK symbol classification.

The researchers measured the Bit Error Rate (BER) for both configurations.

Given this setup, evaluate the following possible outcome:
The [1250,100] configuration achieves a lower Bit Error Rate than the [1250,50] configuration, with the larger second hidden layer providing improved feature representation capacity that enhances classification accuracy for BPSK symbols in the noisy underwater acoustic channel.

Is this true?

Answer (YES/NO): NO